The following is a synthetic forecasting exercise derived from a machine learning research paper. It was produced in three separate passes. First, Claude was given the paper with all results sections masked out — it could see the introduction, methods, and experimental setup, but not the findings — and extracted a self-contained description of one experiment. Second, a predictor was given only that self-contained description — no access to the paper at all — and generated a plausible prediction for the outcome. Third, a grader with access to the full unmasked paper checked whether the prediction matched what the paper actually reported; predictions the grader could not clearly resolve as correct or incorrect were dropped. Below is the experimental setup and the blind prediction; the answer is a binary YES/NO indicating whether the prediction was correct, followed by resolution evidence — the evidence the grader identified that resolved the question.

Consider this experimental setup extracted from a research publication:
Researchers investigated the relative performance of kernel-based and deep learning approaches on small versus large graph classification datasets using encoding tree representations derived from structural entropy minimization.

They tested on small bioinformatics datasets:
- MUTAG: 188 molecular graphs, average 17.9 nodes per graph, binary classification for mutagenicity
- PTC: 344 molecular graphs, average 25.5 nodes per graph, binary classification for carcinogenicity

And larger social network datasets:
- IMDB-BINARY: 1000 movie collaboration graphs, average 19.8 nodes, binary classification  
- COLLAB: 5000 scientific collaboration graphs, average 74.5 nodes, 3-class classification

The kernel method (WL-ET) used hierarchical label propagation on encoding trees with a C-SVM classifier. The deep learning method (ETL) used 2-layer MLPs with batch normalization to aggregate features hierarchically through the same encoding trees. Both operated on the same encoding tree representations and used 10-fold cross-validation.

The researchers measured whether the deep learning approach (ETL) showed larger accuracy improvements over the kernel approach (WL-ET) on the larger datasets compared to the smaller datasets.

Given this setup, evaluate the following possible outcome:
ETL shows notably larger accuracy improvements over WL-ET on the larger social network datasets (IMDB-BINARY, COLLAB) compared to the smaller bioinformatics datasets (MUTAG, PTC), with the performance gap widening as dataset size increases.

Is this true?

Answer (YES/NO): NO